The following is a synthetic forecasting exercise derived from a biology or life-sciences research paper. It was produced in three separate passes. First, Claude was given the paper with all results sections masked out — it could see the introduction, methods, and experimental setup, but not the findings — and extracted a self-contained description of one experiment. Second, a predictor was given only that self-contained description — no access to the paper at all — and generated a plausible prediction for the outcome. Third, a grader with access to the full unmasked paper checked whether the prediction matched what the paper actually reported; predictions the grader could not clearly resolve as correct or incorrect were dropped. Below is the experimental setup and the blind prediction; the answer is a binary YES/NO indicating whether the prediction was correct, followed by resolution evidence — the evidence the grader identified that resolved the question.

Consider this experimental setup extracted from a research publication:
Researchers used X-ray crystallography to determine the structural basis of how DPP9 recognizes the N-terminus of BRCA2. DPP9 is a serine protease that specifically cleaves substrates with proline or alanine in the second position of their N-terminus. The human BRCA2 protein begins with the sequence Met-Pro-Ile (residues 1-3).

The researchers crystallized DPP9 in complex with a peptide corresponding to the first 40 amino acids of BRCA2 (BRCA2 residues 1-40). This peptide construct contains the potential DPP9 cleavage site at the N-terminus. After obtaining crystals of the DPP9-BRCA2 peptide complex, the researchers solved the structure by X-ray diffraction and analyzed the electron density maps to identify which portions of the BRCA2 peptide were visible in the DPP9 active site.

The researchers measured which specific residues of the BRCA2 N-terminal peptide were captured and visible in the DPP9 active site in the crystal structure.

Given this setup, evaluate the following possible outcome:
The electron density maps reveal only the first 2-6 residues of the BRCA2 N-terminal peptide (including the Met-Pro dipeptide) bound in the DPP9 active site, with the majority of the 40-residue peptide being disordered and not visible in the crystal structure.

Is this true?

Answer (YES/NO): NO